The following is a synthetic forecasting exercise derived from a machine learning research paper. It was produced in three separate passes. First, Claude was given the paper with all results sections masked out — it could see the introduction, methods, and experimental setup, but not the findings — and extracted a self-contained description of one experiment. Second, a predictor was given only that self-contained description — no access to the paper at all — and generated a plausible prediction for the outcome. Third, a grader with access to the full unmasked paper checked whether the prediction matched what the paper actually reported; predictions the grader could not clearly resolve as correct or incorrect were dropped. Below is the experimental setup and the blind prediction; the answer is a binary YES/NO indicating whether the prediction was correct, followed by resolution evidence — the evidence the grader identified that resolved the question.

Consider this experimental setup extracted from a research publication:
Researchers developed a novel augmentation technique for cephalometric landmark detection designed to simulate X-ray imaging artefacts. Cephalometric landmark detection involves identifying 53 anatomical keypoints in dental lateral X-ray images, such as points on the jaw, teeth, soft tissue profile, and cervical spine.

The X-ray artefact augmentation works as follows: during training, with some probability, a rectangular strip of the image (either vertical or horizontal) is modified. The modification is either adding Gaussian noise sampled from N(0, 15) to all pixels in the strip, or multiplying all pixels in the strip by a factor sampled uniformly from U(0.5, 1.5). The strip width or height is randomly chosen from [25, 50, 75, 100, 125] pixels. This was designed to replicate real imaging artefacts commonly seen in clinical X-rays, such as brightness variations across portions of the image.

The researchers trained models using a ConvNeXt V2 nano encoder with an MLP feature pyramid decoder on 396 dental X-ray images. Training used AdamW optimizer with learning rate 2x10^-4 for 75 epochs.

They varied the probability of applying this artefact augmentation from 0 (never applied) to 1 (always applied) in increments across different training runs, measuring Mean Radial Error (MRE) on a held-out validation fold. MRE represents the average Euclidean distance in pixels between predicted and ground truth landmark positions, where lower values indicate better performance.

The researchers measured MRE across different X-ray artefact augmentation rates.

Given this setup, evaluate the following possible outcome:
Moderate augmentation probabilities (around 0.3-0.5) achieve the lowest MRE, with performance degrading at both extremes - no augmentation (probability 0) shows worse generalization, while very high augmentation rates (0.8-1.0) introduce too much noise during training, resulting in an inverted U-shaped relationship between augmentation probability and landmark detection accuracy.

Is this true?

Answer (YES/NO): NO